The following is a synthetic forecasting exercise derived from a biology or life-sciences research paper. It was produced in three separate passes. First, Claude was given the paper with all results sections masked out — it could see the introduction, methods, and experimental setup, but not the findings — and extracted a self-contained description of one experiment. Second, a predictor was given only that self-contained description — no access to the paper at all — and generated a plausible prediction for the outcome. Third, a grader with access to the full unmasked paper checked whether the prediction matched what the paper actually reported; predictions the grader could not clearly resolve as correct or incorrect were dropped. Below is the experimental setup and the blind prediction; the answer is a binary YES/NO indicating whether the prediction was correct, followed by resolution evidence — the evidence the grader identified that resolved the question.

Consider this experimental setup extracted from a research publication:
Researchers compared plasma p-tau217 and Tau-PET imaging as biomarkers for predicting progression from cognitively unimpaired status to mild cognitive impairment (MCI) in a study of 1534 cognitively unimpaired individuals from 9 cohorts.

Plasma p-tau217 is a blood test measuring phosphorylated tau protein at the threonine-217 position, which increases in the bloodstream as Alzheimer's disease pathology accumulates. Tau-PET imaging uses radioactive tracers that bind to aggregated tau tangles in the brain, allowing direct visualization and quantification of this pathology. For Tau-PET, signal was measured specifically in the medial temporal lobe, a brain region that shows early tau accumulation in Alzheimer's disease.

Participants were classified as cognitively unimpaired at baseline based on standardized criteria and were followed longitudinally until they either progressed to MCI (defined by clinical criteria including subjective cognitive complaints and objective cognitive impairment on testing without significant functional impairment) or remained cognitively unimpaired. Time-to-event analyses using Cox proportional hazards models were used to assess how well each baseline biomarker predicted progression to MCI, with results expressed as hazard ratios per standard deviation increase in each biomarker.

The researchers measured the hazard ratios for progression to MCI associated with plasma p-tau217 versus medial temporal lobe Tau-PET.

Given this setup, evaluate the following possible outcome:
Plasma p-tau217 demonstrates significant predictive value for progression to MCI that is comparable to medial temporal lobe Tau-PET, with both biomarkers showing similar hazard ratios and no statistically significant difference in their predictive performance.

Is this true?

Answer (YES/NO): YES